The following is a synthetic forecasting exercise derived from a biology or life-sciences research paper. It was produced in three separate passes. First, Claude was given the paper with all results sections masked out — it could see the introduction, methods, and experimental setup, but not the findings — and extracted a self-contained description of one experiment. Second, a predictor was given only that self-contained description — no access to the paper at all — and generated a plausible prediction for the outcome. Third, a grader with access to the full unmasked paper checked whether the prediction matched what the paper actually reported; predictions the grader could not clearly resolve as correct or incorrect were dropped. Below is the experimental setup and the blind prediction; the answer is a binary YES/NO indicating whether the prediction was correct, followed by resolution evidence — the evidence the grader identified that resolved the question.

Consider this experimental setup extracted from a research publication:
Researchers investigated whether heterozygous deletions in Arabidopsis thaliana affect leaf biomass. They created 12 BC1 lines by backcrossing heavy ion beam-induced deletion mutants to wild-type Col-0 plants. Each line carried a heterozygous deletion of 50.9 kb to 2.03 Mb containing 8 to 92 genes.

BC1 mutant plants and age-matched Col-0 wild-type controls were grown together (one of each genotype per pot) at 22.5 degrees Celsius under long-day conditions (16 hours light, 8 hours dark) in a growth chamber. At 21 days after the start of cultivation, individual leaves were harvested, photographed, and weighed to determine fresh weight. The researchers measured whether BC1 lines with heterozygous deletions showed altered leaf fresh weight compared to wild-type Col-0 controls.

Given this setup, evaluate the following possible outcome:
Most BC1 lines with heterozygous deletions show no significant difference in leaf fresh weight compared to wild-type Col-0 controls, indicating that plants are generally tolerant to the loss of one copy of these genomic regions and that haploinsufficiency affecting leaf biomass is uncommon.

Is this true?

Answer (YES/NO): NO